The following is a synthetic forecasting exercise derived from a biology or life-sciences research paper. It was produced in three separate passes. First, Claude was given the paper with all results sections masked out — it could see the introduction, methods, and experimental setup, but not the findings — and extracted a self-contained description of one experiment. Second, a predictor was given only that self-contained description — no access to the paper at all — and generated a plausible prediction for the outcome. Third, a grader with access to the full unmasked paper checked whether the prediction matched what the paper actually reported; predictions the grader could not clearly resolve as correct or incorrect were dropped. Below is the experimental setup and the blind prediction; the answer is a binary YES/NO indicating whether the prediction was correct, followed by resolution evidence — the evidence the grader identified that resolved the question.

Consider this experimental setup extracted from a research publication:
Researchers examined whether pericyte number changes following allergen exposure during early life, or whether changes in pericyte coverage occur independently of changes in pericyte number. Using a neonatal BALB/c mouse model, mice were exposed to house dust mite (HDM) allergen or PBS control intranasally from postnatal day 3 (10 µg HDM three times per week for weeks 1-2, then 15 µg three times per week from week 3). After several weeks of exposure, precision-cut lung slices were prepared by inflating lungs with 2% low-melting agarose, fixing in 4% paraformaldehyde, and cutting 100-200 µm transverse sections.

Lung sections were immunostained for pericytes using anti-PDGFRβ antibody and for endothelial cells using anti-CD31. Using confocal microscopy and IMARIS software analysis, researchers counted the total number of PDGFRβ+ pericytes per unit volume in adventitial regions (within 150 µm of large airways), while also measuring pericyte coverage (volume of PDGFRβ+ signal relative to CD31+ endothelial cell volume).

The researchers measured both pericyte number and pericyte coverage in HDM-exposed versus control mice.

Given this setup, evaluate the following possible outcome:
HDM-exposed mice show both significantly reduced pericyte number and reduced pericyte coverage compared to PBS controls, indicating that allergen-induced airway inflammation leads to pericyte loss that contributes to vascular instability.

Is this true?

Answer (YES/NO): NO